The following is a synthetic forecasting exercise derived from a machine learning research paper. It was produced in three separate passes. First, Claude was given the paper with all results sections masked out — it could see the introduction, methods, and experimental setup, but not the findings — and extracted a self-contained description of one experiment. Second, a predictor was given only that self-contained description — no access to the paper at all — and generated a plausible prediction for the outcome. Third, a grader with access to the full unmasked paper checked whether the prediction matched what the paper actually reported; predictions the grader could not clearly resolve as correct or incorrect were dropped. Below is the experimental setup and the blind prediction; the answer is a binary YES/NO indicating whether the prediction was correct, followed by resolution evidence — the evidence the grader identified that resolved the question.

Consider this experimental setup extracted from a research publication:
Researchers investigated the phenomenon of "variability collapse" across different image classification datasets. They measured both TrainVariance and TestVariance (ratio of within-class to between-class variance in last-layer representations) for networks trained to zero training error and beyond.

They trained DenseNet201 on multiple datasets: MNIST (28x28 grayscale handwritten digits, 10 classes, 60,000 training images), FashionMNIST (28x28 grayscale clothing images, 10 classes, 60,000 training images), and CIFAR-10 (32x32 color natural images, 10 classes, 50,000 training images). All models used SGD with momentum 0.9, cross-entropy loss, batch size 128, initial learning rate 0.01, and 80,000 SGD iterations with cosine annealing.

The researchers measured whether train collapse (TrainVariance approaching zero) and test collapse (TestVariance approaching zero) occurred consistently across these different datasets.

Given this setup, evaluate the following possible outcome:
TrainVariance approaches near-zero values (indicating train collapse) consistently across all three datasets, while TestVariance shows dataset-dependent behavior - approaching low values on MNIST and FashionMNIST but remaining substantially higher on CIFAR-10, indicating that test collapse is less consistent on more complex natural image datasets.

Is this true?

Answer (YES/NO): NO